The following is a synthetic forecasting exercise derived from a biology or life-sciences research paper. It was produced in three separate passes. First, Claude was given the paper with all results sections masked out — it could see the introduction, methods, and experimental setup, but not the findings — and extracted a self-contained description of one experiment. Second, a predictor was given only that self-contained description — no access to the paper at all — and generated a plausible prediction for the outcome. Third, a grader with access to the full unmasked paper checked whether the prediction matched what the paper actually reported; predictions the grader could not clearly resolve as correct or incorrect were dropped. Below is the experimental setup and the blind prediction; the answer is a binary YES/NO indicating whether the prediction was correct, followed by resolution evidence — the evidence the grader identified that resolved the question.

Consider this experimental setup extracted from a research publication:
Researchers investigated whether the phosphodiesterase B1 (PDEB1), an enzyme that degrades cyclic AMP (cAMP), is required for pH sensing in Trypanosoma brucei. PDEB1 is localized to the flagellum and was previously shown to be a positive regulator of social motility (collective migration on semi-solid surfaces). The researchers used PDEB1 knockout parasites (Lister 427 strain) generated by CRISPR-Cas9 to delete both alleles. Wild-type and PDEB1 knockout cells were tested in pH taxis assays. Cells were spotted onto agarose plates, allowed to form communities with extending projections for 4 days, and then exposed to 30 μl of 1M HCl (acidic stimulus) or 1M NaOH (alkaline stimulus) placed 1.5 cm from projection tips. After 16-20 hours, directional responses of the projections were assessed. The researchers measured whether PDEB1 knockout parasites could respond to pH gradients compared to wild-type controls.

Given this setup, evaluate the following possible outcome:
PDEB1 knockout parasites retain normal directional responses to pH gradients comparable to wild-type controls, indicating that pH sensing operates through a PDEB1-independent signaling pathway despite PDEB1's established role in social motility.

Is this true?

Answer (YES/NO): NO